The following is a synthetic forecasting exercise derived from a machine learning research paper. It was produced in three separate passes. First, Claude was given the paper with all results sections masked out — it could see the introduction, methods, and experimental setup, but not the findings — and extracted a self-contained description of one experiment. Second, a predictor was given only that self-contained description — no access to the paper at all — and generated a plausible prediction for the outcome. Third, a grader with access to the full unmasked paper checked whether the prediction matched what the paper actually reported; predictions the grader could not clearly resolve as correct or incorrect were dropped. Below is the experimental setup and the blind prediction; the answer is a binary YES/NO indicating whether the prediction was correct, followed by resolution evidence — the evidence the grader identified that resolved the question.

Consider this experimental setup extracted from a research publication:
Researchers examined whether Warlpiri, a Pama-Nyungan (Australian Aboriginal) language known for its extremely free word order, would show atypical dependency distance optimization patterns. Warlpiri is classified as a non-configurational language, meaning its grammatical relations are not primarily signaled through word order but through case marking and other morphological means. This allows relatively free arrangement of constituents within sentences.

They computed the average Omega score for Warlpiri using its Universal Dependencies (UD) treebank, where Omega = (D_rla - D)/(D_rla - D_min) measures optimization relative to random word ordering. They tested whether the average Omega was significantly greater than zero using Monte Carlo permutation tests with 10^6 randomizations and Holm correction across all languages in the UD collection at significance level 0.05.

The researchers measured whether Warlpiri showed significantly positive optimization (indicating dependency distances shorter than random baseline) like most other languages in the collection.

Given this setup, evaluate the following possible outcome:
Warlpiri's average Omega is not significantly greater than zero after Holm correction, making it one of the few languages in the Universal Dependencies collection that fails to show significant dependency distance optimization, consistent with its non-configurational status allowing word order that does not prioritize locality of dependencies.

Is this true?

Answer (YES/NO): YES